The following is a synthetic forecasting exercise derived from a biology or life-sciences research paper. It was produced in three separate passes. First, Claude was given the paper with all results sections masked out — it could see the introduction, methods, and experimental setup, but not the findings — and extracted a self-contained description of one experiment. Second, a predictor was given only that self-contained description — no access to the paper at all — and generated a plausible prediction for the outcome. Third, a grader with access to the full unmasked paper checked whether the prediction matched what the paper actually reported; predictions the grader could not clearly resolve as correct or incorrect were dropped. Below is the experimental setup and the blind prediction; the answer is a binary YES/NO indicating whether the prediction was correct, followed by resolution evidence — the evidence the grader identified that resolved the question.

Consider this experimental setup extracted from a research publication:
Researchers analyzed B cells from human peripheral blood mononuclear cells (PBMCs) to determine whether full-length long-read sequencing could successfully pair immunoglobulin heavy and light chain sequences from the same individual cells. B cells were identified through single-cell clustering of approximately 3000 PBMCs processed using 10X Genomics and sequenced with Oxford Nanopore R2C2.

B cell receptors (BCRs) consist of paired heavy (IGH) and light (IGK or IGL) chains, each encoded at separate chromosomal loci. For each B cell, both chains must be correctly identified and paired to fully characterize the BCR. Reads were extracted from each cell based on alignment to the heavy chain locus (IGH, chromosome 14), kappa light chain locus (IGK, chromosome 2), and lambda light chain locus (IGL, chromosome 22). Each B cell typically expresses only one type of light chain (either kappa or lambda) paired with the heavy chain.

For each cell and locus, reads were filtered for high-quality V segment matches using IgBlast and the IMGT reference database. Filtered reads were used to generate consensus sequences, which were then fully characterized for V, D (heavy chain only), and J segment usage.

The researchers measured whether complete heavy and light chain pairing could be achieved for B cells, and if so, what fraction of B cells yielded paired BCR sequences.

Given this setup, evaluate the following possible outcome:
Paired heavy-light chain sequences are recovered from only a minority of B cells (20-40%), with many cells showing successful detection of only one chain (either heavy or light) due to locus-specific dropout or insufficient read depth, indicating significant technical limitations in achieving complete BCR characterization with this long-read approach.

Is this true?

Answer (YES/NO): NO